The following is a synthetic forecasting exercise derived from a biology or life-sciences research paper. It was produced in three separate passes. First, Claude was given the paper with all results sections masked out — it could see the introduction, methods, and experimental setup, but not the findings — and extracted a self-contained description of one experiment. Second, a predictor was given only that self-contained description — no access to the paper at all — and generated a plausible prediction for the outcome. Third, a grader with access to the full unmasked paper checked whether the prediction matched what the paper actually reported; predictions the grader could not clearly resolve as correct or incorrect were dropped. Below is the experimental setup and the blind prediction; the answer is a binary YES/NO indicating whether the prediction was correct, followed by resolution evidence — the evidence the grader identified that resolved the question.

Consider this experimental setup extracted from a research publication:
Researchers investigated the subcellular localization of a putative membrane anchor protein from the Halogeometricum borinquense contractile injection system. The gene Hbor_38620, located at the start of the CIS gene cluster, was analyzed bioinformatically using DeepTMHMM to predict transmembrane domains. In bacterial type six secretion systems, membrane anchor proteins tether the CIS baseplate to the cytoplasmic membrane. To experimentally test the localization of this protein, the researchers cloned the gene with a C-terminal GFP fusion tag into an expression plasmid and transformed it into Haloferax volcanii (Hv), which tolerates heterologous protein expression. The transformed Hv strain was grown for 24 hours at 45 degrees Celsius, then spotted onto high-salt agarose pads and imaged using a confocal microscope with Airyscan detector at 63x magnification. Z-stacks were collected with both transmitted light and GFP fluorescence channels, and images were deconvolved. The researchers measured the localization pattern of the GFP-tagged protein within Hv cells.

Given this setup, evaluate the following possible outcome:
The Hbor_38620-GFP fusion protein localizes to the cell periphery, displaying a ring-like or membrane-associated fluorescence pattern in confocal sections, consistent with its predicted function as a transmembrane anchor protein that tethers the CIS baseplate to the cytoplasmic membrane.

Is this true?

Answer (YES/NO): YES